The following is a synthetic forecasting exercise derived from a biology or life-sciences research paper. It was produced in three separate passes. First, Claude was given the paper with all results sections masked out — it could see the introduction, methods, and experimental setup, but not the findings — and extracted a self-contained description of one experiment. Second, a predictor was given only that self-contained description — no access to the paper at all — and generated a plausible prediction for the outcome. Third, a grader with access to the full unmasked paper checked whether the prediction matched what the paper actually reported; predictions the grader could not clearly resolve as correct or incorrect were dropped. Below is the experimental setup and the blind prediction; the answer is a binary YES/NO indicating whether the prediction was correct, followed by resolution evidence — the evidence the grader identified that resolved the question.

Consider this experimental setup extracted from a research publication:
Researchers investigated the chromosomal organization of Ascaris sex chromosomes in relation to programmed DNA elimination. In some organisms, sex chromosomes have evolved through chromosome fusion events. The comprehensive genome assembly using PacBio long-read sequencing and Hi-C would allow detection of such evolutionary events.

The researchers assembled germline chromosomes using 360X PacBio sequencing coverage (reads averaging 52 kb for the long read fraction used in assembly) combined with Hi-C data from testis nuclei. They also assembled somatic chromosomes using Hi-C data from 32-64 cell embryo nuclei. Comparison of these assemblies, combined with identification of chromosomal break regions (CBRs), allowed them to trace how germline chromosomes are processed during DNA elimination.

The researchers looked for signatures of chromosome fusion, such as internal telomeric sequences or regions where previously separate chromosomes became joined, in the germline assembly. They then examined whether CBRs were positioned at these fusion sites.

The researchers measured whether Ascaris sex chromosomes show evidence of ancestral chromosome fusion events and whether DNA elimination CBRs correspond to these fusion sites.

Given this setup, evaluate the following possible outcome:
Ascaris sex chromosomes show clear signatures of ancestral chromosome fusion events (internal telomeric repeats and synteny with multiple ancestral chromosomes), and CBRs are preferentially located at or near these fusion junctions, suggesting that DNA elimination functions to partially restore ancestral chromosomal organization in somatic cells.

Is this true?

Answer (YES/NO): NO